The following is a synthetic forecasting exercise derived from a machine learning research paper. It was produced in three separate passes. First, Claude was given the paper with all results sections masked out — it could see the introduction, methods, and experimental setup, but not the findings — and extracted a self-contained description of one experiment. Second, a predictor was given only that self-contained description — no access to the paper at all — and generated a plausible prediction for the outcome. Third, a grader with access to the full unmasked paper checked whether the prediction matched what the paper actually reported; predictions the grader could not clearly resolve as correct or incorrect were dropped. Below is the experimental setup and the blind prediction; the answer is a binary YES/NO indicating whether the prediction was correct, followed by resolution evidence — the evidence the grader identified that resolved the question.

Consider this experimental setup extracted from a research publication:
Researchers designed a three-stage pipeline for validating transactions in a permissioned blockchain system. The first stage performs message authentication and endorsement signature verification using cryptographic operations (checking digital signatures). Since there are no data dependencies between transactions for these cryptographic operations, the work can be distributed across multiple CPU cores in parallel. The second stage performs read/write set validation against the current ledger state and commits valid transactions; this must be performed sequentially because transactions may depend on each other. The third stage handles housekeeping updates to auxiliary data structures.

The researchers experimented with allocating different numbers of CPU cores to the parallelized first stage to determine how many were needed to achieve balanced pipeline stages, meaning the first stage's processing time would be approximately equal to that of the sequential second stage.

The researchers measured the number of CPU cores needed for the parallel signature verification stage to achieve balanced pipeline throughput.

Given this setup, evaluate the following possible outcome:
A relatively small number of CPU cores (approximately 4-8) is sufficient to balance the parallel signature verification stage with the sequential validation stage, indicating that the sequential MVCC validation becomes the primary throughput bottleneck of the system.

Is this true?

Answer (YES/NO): YES